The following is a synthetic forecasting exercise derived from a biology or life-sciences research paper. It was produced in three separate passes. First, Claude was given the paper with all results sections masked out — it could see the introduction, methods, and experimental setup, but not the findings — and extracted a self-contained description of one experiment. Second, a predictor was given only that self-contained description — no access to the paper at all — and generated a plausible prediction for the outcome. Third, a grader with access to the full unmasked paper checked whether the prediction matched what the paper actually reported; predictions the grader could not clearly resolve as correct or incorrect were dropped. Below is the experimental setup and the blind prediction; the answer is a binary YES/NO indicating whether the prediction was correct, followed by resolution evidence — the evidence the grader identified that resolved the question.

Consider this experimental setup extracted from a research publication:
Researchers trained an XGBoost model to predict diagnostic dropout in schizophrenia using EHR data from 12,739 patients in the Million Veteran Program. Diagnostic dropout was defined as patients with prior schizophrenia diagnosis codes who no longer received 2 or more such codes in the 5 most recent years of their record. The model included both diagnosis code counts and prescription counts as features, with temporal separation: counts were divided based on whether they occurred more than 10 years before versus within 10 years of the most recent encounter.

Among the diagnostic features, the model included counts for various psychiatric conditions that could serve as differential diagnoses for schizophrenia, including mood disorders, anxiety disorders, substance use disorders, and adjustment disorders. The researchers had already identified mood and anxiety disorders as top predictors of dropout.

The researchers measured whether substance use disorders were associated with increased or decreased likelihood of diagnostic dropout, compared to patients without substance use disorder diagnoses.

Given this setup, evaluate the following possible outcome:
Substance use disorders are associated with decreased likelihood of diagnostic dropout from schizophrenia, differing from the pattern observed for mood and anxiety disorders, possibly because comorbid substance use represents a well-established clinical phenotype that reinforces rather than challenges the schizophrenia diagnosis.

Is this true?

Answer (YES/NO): YES